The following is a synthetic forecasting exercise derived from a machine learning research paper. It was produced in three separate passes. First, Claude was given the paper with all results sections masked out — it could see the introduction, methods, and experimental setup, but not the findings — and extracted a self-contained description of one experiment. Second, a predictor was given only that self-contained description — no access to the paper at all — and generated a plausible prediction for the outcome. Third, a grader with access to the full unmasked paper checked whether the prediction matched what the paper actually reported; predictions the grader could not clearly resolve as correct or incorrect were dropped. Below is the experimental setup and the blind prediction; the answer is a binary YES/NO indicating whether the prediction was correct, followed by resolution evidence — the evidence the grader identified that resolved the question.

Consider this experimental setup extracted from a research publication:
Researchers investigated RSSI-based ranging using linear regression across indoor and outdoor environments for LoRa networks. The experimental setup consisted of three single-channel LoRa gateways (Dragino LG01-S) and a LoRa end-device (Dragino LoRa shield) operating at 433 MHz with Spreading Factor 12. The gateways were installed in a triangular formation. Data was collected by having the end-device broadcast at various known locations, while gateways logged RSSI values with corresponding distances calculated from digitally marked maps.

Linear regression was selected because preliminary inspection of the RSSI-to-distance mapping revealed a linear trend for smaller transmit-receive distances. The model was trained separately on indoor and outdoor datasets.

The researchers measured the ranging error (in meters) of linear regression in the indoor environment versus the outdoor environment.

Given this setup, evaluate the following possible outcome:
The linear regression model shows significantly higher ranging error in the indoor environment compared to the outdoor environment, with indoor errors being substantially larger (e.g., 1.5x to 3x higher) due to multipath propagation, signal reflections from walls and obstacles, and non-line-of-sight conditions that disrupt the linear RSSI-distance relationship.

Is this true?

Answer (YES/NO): NO